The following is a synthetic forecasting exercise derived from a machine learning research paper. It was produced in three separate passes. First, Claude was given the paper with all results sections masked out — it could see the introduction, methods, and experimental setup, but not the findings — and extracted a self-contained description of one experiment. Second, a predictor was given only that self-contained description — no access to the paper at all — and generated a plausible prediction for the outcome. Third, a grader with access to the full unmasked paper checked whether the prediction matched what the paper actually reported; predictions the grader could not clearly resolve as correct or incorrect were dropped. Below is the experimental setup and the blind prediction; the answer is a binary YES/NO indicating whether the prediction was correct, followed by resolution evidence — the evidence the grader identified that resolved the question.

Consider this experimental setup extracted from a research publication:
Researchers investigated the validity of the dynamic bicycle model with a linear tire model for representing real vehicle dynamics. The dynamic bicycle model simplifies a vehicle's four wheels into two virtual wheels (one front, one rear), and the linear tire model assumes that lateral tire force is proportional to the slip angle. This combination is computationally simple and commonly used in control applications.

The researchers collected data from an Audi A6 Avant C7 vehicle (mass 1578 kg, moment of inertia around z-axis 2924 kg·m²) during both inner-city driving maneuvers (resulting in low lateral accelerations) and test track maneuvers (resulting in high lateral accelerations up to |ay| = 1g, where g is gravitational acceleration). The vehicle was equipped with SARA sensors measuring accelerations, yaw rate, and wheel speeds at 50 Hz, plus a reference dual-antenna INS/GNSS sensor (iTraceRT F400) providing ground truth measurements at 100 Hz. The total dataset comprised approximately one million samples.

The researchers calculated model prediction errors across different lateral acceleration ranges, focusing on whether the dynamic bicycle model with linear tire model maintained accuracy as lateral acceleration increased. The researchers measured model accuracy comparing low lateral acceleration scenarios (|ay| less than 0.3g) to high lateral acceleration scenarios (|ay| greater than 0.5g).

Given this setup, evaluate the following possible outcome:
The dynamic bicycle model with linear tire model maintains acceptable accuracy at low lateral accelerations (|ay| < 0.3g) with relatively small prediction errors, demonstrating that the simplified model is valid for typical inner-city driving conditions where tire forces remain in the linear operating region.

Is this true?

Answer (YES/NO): YES